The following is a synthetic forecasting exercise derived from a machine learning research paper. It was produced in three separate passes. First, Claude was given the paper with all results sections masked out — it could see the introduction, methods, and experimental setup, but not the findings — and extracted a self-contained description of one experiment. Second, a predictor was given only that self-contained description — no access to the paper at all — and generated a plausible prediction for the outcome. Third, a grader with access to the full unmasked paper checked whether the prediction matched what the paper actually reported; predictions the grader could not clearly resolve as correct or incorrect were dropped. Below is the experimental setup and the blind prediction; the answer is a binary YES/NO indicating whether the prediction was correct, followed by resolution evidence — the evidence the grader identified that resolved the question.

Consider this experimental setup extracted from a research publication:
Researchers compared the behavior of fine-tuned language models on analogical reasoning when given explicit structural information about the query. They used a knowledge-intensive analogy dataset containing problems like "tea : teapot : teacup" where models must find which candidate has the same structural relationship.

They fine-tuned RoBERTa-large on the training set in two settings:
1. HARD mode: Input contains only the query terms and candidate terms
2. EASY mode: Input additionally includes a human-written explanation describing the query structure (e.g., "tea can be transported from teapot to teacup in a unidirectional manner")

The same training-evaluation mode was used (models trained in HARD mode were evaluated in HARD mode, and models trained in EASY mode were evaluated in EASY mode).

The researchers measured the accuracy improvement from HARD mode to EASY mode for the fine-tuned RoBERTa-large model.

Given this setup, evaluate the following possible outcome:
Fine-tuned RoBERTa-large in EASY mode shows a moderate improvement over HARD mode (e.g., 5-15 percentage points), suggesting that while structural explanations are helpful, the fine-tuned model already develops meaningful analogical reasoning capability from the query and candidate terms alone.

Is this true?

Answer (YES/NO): YES